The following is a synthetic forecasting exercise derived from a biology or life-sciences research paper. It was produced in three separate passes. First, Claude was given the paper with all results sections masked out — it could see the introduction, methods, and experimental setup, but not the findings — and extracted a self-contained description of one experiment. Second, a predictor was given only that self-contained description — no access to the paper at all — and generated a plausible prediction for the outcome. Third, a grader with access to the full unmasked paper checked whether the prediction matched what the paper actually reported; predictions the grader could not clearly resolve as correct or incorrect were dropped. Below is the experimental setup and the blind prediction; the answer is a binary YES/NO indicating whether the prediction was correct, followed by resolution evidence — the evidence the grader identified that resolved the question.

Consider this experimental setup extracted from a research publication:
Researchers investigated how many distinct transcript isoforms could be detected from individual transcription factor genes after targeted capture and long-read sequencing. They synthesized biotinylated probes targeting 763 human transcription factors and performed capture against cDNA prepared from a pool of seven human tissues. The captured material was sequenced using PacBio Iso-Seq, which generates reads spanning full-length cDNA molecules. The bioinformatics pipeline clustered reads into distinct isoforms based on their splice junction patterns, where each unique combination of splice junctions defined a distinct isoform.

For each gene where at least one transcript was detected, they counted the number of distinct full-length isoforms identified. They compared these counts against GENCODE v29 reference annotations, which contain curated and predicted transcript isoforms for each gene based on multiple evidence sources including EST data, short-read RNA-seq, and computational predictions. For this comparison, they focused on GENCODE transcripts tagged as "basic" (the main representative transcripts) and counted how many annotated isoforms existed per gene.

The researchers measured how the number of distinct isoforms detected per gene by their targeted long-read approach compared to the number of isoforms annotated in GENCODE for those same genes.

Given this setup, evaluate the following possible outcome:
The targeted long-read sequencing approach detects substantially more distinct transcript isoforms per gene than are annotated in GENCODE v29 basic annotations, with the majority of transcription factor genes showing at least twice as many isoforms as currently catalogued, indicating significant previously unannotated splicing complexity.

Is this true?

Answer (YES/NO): NO